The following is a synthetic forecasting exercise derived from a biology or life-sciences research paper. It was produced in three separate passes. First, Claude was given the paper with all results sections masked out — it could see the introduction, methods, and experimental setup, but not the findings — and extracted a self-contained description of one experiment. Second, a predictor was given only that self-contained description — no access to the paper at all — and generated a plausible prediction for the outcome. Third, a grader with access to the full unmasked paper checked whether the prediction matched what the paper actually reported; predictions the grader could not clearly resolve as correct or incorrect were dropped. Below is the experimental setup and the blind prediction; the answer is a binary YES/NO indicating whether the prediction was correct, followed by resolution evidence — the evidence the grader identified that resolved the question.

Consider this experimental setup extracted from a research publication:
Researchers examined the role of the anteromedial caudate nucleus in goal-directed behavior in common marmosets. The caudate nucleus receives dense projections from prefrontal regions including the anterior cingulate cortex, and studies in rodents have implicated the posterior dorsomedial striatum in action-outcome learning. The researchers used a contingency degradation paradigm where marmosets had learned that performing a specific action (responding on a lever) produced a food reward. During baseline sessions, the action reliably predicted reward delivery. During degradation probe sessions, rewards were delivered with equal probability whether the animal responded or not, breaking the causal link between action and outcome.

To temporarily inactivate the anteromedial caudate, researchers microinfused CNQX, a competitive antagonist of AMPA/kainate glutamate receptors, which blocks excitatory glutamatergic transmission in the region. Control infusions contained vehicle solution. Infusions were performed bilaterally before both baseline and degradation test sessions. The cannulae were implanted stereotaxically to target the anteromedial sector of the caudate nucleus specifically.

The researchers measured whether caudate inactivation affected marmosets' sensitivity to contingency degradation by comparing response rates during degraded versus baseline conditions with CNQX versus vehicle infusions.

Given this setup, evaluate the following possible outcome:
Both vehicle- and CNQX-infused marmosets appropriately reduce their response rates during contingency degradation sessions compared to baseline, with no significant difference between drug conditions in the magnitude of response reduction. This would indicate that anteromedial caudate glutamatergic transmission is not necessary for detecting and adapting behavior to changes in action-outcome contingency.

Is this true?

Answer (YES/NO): NO